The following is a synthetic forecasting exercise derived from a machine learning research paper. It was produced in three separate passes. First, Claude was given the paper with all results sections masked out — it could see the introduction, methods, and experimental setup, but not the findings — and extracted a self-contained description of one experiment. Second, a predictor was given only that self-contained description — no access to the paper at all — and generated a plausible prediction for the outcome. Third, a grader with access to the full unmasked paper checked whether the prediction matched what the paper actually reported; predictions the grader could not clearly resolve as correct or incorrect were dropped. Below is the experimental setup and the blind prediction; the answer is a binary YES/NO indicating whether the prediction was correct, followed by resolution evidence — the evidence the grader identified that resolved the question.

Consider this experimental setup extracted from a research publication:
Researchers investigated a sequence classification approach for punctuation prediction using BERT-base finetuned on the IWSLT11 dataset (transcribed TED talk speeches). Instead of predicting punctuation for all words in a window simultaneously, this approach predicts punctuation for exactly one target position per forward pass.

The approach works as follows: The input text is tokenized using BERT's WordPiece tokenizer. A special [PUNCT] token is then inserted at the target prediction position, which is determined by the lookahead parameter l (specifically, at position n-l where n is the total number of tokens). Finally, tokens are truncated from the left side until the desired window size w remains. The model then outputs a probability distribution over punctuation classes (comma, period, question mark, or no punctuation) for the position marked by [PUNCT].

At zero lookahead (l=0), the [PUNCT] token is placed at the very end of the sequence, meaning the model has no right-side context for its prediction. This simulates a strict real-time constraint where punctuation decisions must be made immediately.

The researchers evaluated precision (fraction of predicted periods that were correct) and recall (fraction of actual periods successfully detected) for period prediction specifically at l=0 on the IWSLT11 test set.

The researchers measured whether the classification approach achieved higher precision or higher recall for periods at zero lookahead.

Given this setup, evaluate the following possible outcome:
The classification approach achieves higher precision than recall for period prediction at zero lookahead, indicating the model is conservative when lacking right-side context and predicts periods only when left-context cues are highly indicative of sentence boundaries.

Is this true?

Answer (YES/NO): NO